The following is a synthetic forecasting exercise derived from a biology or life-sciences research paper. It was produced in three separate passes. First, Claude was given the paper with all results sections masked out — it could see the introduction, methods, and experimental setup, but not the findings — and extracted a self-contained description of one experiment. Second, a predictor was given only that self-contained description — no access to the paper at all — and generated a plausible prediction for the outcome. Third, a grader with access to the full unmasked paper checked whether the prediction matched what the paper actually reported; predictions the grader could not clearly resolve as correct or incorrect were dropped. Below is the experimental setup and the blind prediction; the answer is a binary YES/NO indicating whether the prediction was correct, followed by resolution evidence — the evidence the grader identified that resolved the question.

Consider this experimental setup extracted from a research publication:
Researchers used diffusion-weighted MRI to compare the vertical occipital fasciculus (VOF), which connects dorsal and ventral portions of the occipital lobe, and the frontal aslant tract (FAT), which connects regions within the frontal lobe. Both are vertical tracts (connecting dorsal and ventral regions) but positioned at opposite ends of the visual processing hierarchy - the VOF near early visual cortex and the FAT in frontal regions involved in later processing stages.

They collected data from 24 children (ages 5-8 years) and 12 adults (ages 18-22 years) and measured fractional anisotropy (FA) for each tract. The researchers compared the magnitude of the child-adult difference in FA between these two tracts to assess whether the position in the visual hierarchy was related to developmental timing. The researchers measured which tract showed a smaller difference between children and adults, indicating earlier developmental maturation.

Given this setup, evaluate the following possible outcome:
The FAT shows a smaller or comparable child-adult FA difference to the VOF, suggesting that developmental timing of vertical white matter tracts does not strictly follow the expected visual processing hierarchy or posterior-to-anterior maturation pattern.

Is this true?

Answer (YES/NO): NO